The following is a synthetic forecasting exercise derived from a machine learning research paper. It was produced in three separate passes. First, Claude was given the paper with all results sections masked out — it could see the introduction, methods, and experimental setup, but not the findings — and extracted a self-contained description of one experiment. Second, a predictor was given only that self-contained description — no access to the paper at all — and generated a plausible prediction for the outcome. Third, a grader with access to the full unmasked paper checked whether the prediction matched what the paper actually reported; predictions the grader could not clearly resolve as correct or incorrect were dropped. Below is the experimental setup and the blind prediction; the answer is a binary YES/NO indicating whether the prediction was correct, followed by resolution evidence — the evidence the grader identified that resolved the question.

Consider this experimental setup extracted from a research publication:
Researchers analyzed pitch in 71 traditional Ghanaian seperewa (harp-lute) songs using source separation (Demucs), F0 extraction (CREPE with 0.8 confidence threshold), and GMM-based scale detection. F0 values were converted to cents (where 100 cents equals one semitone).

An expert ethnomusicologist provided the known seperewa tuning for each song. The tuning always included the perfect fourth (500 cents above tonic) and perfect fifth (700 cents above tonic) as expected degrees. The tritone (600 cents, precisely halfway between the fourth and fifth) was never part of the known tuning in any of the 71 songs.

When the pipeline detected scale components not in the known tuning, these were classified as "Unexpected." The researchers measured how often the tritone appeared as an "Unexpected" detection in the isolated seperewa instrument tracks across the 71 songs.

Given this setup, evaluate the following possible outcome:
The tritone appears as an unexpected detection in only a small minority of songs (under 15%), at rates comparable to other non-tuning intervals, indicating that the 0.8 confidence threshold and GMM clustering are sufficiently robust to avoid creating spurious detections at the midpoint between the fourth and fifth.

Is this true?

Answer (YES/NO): NO